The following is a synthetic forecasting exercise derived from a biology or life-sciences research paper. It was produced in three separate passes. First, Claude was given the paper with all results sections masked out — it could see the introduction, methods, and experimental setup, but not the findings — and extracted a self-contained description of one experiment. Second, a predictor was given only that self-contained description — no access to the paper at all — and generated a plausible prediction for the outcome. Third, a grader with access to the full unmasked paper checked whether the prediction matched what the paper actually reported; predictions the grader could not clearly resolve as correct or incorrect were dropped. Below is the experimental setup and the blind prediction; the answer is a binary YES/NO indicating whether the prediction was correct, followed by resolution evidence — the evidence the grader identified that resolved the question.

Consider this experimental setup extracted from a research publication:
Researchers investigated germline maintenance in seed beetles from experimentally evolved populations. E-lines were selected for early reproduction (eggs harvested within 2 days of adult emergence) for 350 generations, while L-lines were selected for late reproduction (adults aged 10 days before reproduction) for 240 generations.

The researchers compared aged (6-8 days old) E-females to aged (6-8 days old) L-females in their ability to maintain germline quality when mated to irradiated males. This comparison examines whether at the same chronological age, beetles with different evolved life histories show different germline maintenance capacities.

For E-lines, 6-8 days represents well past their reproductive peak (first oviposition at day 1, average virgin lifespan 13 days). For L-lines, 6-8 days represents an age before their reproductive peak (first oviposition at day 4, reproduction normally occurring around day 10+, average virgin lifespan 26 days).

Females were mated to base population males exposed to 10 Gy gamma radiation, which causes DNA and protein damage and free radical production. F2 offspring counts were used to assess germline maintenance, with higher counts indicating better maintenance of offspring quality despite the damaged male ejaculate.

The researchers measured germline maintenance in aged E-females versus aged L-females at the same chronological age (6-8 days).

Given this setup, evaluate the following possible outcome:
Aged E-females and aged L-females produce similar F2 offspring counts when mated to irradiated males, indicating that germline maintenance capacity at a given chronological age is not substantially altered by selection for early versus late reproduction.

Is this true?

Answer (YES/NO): NO